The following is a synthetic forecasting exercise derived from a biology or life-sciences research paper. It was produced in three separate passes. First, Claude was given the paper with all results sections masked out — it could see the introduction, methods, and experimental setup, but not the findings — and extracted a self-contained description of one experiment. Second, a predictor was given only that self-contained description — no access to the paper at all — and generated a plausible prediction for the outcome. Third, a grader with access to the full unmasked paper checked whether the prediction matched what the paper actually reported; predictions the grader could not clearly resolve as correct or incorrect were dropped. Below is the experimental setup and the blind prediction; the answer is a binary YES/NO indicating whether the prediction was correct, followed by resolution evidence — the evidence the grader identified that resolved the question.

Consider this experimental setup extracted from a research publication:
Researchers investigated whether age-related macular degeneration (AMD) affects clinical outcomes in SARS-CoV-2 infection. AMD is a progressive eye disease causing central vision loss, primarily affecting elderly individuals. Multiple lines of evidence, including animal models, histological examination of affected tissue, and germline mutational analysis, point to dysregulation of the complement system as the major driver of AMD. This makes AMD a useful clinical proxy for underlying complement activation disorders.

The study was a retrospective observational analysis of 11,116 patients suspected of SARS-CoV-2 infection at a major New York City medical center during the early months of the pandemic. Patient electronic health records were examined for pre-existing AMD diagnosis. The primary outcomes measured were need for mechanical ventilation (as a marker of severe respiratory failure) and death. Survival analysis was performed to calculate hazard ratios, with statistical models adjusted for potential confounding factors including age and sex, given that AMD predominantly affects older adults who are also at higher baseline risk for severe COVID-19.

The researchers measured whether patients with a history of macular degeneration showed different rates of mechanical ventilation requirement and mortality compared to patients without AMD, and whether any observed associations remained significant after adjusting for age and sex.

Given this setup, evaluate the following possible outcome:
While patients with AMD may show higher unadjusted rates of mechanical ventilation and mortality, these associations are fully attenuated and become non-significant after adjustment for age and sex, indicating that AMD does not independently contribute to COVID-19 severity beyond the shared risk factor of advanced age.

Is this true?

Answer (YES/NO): NO